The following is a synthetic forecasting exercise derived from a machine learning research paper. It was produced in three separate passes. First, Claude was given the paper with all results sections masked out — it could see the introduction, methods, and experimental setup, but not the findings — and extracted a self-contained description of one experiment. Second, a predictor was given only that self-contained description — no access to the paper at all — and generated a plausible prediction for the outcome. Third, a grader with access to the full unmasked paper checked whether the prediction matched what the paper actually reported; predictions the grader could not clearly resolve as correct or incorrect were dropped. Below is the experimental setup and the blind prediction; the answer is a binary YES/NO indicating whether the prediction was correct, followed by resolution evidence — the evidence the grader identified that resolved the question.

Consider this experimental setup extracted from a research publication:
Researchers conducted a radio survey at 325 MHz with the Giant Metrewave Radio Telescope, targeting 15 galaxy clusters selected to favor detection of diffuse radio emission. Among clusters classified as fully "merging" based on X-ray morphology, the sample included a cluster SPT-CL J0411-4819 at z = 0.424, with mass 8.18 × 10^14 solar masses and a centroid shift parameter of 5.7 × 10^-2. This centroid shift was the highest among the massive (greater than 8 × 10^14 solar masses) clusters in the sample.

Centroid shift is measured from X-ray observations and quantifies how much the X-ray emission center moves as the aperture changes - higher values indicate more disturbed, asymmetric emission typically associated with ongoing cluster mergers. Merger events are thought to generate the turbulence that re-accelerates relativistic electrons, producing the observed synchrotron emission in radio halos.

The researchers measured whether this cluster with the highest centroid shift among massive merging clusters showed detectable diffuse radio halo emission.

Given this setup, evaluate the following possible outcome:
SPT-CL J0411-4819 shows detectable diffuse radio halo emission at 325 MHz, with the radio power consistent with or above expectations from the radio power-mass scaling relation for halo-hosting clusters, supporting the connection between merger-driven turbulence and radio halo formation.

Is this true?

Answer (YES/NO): NO